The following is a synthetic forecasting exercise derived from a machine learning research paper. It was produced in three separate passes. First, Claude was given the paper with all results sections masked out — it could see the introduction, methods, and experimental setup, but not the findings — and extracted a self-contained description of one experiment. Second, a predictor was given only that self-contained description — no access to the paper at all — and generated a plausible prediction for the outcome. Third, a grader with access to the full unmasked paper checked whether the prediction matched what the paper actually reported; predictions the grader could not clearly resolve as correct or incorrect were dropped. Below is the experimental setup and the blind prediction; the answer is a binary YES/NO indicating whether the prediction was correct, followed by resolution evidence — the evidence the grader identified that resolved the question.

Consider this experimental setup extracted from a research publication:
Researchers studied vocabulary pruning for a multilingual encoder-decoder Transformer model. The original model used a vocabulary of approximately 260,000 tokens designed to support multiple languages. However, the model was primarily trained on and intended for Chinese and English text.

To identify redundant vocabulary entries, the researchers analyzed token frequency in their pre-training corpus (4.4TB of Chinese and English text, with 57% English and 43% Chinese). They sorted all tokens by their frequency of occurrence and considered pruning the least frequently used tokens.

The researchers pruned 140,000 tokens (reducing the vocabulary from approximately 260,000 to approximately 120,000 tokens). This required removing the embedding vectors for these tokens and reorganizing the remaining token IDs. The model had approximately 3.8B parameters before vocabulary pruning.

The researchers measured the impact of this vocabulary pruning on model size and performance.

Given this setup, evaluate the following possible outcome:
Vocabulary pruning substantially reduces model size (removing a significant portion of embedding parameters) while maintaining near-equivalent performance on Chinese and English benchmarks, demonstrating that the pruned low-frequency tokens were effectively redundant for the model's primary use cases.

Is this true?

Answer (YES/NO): YES